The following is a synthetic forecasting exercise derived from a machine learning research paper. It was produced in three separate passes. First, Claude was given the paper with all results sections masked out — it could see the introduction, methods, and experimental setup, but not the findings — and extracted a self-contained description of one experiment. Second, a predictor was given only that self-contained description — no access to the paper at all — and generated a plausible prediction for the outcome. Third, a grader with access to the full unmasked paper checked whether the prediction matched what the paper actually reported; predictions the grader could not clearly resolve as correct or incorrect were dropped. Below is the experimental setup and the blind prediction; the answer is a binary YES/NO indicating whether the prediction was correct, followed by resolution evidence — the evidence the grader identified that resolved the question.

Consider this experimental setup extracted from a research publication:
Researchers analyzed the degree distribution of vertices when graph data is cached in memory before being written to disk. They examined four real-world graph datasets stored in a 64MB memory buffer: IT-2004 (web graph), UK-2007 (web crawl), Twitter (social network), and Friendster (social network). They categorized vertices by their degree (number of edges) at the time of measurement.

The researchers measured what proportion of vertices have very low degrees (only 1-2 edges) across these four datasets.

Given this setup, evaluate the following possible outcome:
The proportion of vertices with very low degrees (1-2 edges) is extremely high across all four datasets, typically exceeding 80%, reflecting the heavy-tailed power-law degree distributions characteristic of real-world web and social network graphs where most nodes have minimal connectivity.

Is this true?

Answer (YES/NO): YES